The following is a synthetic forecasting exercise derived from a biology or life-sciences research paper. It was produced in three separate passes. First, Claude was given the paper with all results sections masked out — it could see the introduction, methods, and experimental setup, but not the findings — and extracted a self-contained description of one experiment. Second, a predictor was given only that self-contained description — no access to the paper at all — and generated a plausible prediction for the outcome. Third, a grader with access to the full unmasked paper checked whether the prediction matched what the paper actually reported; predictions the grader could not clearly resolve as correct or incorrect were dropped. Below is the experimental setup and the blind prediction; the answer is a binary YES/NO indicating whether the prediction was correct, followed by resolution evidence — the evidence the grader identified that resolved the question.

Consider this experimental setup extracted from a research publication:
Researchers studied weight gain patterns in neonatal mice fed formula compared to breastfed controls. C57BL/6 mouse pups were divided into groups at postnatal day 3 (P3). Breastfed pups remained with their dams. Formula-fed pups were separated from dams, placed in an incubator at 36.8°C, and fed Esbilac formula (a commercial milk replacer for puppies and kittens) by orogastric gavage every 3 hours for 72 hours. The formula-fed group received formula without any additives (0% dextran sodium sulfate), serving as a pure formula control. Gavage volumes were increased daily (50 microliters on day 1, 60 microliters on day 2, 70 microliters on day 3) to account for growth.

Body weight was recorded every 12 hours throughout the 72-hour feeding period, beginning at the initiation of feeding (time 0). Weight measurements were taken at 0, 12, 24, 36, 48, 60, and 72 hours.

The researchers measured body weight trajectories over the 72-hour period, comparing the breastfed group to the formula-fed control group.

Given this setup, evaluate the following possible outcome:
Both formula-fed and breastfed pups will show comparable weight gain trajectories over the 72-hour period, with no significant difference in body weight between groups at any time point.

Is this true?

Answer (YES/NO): NO